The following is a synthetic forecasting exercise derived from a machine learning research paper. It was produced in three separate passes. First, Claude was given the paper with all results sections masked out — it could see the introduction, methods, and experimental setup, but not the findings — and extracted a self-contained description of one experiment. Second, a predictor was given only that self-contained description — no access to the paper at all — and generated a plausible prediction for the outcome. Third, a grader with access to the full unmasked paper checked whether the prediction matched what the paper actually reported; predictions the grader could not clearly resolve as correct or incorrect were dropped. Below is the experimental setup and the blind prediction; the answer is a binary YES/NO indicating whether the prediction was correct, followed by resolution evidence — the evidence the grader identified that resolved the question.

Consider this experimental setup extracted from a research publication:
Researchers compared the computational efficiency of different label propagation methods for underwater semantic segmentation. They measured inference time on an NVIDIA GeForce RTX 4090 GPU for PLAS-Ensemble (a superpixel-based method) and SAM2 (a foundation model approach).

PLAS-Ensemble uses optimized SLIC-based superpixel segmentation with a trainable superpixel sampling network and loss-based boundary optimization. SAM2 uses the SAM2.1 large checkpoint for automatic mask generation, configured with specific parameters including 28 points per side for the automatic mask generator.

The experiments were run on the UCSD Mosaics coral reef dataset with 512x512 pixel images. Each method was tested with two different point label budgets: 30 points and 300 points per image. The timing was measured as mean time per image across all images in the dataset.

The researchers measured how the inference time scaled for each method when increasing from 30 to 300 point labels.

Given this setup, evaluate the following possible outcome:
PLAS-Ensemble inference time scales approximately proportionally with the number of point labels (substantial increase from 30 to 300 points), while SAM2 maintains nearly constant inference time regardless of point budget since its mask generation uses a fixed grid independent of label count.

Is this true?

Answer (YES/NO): NO